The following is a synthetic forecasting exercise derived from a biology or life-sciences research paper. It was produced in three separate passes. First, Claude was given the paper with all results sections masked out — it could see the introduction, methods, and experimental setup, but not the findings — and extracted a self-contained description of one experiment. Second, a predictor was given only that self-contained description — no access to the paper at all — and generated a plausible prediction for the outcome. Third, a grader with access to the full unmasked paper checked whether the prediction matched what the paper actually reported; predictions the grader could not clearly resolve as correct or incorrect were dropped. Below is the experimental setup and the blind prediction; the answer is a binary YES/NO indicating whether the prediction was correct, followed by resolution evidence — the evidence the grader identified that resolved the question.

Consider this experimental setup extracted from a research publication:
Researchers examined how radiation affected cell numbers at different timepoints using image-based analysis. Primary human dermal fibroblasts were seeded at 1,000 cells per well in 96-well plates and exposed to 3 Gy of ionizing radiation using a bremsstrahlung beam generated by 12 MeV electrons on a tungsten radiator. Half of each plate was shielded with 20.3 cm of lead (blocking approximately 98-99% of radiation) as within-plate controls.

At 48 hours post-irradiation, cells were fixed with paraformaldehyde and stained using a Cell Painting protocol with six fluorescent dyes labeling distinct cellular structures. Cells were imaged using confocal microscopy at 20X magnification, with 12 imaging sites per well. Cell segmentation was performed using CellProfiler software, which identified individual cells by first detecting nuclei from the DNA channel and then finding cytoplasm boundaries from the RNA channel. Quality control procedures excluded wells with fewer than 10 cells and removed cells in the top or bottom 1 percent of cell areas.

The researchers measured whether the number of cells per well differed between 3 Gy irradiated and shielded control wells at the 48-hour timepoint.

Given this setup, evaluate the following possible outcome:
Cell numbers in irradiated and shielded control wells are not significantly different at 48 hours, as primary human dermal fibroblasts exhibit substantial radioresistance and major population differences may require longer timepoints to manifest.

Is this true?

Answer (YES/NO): NO